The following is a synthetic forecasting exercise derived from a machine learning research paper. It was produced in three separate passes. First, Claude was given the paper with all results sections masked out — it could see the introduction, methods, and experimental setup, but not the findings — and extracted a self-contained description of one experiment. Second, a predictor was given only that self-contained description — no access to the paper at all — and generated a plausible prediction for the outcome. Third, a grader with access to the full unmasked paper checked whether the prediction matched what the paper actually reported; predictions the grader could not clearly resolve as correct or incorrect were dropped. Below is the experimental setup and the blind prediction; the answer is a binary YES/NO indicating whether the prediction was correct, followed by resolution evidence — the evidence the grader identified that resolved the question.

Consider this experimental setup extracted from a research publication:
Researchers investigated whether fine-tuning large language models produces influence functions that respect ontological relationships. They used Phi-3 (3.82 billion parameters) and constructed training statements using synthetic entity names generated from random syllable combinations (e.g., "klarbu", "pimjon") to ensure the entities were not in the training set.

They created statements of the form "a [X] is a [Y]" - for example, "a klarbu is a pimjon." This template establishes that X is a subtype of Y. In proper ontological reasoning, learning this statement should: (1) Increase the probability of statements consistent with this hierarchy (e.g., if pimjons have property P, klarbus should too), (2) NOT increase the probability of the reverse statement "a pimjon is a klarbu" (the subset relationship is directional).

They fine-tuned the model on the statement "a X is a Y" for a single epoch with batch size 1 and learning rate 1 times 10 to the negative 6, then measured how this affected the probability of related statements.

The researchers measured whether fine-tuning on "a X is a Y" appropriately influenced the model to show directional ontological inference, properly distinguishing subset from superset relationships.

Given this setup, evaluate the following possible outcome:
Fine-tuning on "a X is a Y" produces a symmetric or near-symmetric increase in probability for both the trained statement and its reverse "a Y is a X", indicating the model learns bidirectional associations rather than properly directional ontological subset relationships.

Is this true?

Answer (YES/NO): YES